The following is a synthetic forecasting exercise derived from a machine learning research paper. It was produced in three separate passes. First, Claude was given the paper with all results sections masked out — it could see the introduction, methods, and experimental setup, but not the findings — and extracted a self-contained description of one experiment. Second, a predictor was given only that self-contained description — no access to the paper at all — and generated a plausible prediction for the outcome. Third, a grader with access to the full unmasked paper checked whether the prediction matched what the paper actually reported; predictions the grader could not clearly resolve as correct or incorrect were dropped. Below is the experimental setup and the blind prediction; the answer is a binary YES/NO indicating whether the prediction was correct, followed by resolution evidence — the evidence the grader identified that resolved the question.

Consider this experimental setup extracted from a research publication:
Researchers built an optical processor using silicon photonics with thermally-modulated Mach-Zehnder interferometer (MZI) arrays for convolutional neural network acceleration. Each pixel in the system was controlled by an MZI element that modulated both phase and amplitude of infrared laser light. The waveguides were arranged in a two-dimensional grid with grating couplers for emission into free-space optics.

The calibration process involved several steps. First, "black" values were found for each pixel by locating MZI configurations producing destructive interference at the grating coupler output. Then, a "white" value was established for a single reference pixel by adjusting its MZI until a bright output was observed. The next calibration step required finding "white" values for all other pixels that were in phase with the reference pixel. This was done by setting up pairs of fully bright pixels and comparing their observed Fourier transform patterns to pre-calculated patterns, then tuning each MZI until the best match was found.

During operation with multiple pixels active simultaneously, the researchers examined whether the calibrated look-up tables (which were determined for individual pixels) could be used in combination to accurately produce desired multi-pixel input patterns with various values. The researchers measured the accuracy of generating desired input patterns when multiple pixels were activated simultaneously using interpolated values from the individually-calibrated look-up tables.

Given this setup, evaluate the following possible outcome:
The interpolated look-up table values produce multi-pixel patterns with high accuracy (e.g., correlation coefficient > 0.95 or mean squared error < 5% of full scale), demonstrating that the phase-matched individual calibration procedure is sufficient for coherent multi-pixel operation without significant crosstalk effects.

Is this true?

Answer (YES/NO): NO